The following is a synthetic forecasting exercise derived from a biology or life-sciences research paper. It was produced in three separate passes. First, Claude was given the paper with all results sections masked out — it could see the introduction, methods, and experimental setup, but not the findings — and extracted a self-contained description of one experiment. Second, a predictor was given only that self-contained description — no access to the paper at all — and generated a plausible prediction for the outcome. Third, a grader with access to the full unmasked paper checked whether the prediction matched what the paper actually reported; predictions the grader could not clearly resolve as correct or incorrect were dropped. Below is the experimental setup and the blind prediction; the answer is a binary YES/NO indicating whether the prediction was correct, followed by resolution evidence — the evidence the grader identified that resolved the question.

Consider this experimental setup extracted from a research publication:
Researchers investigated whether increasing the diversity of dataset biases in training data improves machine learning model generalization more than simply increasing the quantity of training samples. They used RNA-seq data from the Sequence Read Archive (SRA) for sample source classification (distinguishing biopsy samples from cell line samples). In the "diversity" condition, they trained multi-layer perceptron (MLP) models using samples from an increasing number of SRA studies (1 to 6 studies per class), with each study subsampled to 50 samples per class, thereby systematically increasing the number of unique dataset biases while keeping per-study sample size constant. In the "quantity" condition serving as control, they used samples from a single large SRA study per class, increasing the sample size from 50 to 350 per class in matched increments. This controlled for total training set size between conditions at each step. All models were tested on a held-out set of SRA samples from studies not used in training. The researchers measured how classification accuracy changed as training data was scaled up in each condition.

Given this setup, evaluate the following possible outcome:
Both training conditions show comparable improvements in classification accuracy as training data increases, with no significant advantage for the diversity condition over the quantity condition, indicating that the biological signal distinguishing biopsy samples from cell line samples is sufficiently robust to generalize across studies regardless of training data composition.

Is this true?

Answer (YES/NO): NO